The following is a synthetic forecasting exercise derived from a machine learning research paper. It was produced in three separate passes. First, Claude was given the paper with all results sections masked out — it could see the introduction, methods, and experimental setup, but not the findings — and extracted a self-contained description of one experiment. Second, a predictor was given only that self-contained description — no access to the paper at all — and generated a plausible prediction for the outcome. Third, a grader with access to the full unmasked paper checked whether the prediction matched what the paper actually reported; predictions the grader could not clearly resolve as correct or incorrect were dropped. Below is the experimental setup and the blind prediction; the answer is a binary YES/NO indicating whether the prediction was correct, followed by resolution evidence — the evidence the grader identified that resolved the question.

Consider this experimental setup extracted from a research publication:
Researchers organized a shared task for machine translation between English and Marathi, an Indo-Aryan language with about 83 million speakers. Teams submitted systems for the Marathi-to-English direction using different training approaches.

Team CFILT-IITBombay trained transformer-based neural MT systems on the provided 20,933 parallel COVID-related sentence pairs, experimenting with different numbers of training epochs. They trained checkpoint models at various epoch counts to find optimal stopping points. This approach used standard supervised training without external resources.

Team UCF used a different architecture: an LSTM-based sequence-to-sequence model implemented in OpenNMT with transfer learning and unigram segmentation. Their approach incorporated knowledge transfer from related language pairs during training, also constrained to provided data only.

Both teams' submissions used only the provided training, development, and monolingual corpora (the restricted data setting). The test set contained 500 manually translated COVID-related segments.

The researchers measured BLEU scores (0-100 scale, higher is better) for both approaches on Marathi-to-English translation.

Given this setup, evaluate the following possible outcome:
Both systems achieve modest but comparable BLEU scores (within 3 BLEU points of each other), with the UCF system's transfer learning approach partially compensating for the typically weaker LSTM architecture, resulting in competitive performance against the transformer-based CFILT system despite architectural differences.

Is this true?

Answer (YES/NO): NO